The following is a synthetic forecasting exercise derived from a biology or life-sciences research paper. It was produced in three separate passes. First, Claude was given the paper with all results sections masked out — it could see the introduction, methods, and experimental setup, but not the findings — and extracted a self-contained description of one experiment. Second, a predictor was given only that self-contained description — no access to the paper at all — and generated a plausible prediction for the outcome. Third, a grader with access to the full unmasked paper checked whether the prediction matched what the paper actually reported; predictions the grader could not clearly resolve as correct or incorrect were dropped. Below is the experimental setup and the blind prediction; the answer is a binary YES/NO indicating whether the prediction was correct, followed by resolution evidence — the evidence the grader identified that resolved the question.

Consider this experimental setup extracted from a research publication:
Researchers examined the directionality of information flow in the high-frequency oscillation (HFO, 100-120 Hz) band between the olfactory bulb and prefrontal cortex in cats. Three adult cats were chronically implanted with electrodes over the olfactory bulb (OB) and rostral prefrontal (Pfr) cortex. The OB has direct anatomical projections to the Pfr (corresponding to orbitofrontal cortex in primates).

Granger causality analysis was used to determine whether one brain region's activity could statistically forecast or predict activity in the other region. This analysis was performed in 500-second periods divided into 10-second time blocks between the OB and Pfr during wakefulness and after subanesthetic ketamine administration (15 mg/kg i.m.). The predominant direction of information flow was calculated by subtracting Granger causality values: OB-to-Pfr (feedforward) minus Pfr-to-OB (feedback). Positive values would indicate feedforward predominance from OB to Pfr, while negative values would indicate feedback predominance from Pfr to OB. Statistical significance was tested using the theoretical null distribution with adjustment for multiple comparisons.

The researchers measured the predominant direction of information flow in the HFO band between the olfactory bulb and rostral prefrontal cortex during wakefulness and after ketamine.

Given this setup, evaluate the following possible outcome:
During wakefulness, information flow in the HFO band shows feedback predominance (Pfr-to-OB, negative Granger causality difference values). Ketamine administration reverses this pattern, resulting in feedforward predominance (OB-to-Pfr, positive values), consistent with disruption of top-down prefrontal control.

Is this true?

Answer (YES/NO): NO